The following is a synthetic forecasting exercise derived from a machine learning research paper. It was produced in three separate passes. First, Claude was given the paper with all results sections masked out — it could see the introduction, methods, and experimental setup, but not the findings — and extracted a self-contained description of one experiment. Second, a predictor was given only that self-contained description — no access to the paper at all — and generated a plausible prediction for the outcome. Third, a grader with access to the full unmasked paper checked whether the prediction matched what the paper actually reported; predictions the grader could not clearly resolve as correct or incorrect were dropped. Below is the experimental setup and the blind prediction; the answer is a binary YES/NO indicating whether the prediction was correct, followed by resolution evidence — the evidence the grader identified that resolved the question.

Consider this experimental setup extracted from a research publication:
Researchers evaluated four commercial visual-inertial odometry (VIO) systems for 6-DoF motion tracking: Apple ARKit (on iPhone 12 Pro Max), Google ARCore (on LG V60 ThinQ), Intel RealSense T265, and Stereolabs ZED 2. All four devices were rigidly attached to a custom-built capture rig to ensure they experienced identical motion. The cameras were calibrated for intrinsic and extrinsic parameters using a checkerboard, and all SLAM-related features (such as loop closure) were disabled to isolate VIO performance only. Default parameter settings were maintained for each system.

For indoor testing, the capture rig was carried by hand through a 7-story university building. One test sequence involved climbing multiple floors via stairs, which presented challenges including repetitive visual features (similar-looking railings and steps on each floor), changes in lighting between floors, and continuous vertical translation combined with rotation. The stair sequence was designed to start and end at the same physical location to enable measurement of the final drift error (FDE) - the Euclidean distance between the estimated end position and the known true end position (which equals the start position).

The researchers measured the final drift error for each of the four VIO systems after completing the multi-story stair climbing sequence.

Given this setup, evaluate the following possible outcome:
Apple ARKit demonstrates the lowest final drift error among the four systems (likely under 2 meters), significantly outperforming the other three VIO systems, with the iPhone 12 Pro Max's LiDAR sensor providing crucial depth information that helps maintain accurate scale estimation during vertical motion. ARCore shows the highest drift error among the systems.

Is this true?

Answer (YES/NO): NO